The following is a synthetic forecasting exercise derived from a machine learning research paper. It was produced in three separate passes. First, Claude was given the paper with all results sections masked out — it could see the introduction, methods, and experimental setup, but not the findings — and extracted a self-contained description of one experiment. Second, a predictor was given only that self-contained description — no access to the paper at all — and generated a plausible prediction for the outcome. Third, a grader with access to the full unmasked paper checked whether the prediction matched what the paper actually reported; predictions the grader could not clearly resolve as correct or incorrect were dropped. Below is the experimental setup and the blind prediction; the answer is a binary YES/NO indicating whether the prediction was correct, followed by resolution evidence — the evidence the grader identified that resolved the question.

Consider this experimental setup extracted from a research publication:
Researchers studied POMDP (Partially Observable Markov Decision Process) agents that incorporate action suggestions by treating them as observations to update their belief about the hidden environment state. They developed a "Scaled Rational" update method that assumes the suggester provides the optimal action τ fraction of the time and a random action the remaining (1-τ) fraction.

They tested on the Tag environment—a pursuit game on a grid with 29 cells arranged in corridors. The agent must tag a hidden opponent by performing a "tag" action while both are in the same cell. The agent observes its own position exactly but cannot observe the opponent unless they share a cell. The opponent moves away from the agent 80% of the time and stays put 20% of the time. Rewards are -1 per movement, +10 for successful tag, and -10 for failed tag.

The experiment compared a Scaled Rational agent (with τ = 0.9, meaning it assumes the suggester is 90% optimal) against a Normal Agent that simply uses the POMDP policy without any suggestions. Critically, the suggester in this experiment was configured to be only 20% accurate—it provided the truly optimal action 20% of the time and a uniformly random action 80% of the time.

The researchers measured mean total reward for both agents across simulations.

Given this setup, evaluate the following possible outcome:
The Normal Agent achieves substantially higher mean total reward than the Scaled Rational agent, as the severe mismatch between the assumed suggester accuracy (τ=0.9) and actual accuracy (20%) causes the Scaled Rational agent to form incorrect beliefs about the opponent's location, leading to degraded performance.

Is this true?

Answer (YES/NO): NO